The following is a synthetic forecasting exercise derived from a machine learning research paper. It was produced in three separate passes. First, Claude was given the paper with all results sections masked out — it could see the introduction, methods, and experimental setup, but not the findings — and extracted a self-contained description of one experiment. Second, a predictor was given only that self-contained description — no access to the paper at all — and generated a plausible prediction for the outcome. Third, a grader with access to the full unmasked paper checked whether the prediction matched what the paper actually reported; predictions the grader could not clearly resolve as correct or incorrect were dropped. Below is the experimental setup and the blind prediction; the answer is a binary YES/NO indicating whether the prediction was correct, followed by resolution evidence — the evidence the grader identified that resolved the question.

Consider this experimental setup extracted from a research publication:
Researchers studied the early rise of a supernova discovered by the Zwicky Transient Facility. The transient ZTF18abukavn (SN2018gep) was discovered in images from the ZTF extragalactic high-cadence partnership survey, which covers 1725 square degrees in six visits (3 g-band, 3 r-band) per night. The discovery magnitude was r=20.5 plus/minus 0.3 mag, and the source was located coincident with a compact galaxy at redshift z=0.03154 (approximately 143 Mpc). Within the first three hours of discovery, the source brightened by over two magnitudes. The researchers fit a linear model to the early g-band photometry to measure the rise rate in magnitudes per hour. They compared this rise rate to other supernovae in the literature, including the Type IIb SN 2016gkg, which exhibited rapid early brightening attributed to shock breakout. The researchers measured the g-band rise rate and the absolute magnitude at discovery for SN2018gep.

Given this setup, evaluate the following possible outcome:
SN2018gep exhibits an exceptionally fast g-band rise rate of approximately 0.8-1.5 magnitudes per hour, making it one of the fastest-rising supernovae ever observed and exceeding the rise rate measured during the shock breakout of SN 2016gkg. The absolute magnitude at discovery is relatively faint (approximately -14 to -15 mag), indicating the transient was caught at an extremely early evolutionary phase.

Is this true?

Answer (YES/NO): NO